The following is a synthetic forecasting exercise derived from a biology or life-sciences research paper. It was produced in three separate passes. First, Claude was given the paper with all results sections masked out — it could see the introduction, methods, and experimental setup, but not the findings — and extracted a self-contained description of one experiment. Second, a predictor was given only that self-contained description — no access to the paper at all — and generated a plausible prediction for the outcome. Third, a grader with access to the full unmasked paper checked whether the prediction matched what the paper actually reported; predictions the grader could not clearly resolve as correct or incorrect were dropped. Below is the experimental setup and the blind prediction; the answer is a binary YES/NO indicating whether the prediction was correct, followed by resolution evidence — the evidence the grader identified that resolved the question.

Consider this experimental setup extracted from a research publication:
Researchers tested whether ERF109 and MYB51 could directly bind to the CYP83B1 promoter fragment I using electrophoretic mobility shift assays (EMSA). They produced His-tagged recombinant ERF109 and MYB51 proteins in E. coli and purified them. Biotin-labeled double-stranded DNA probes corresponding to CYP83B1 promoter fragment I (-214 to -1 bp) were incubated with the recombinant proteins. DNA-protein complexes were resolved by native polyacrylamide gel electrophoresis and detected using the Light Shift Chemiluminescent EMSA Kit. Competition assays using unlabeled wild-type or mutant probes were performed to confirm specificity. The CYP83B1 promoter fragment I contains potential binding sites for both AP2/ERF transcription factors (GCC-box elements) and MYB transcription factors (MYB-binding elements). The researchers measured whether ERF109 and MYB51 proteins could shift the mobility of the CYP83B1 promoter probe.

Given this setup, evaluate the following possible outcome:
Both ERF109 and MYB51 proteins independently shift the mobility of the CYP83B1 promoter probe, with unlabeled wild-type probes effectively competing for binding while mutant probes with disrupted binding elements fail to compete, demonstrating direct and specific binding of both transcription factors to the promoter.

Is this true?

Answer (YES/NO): YES